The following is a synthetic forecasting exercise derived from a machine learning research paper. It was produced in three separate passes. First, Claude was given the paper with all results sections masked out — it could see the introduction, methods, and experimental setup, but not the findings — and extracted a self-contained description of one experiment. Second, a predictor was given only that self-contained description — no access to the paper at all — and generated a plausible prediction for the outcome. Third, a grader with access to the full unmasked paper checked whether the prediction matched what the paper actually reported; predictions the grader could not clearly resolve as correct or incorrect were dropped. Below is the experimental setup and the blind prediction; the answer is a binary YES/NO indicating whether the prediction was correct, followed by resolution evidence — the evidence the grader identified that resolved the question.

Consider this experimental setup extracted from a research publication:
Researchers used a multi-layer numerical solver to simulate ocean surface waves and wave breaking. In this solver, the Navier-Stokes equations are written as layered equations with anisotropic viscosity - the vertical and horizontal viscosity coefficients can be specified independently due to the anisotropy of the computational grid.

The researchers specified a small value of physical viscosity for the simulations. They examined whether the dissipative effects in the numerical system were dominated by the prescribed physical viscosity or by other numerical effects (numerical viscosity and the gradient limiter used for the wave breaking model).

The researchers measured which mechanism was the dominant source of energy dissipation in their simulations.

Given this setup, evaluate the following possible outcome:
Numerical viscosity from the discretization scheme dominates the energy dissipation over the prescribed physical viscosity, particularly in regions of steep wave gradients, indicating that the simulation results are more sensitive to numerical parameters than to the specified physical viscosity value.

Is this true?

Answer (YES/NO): NO